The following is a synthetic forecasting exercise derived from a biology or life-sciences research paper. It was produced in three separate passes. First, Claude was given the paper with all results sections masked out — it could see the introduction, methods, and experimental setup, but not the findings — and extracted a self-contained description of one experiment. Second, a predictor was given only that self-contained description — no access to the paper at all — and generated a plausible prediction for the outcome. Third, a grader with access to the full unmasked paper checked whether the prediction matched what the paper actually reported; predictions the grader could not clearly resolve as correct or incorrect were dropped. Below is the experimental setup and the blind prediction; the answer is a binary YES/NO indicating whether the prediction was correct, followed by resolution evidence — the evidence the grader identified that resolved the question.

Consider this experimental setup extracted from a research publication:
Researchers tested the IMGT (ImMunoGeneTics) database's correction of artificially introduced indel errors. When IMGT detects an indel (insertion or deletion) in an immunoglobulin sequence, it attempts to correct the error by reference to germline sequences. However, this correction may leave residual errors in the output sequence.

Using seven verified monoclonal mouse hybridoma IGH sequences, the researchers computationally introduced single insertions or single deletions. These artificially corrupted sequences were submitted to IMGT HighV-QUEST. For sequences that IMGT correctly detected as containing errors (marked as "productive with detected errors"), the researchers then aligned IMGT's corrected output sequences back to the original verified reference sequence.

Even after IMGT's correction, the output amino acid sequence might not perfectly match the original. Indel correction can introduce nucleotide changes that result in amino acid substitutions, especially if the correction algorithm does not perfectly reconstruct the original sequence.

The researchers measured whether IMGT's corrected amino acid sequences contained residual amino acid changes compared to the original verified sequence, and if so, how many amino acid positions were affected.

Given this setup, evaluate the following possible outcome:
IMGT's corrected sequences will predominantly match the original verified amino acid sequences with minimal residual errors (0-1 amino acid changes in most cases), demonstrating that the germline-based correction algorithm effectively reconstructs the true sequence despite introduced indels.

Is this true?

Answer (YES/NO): NO